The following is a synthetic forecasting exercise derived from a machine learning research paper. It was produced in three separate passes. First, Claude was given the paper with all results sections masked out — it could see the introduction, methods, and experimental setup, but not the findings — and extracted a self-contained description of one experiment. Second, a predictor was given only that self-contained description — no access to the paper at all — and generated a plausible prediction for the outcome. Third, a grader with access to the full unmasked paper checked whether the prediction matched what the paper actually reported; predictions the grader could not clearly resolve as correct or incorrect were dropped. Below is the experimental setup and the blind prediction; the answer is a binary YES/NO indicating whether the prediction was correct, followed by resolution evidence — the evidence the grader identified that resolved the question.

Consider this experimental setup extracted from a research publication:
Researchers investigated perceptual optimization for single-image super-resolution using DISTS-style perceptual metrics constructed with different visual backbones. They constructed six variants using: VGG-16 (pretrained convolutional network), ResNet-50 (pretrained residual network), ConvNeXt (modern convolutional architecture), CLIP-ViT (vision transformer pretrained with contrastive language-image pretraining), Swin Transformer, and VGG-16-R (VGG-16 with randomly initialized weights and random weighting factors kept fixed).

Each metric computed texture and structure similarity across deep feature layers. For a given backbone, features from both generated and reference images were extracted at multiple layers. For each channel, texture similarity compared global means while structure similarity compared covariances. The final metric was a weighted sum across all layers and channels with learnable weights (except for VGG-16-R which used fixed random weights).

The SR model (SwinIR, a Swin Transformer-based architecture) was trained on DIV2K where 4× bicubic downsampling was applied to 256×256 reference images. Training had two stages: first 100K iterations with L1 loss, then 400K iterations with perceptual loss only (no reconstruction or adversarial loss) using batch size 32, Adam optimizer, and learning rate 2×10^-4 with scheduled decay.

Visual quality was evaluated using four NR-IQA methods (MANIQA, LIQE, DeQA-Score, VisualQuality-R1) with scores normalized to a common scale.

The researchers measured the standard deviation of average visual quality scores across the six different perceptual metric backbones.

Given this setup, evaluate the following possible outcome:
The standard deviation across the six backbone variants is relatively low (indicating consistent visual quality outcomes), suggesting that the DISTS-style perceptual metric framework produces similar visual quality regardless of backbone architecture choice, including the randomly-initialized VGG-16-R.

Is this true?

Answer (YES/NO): NO